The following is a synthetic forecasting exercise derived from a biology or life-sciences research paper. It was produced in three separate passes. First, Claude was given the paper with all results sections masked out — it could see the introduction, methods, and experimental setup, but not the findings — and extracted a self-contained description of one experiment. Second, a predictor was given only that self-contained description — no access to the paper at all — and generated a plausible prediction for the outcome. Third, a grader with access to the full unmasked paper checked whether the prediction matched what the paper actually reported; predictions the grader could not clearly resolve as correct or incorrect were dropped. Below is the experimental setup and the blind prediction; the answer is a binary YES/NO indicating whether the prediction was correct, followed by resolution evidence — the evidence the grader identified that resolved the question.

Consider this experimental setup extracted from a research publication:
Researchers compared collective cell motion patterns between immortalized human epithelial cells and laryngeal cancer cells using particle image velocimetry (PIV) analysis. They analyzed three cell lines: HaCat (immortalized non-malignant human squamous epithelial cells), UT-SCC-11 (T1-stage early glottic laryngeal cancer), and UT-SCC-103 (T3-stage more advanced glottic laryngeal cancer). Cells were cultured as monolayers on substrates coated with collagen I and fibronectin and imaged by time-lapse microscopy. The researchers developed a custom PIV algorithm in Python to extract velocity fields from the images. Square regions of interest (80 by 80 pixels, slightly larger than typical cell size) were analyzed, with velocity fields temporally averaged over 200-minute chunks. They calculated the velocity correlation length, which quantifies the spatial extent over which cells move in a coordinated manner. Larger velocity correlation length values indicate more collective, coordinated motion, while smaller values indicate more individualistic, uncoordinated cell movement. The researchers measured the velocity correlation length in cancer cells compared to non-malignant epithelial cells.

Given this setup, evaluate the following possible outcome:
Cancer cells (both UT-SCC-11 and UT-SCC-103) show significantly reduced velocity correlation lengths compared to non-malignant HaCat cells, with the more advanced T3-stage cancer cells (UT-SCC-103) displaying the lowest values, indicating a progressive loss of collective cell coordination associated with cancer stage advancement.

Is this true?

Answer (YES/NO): NO